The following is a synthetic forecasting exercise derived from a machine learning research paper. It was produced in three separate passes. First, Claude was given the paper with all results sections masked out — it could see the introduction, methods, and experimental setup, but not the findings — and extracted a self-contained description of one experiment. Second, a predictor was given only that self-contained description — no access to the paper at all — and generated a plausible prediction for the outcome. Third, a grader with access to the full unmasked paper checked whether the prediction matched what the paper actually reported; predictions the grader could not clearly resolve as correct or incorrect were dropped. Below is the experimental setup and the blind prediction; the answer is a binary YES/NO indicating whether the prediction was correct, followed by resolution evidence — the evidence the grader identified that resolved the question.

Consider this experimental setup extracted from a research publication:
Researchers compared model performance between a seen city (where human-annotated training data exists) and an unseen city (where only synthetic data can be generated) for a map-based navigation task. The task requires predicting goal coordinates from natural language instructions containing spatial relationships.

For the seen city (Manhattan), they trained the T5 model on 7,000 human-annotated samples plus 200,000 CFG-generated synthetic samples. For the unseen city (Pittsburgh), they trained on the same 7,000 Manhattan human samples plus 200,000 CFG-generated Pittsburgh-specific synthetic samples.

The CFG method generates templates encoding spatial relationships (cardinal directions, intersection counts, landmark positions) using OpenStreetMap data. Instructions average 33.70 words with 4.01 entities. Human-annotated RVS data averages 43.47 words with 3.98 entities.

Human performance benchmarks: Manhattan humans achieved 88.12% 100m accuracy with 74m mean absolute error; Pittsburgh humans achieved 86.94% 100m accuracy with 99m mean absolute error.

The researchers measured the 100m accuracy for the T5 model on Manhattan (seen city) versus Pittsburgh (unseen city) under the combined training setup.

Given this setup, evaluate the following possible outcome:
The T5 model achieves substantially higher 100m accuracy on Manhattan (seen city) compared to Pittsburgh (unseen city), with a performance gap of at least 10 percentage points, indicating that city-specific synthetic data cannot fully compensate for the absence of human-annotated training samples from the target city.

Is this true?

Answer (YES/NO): NO